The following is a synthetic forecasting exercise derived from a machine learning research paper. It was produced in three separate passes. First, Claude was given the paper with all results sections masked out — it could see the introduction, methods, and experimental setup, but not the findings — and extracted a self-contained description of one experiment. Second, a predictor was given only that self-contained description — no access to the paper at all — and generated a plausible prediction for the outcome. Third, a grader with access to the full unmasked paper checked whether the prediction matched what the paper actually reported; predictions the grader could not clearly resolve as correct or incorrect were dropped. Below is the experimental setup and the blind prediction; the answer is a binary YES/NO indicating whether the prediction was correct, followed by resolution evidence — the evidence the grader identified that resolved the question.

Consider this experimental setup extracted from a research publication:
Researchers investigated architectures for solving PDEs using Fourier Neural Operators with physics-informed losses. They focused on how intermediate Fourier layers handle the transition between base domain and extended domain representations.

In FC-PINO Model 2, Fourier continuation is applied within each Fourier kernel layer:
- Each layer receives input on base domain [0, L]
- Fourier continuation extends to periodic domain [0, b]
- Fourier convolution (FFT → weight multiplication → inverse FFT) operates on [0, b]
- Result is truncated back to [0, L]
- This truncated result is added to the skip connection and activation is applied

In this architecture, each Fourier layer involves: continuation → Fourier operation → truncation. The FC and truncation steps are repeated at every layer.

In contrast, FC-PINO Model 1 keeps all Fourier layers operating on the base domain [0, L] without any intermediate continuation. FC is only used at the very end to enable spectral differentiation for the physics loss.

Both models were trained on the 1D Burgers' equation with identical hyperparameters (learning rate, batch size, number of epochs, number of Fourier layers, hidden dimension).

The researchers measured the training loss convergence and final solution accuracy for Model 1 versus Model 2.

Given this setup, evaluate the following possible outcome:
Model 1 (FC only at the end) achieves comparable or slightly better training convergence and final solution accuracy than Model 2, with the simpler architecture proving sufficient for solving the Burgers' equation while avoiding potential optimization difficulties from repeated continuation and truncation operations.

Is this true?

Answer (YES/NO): YES